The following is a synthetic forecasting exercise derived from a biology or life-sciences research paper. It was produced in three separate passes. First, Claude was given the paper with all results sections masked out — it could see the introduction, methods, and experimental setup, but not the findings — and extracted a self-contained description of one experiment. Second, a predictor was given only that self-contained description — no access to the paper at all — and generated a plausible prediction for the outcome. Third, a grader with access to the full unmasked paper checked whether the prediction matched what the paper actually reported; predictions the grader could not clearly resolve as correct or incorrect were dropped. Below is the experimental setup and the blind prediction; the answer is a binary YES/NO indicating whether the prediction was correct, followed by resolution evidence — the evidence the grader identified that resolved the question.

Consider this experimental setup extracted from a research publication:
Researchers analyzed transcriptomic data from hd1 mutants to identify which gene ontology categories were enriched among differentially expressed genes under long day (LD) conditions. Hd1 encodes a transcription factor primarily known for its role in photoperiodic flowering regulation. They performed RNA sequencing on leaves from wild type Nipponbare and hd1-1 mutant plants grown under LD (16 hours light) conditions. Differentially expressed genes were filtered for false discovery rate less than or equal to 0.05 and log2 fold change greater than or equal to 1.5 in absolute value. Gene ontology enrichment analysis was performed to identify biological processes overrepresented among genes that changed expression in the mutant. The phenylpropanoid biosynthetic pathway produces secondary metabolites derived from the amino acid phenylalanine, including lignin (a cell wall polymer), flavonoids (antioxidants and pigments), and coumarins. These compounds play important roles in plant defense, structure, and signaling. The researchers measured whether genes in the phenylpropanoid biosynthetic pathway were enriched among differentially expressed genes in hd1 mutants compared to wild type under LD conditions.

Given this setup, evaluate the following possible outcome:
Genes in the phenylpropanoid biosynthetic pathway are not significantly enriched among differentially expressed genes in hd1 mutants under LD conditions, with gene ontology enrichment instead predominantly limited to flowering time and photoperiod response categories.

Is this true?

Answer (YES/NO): NO